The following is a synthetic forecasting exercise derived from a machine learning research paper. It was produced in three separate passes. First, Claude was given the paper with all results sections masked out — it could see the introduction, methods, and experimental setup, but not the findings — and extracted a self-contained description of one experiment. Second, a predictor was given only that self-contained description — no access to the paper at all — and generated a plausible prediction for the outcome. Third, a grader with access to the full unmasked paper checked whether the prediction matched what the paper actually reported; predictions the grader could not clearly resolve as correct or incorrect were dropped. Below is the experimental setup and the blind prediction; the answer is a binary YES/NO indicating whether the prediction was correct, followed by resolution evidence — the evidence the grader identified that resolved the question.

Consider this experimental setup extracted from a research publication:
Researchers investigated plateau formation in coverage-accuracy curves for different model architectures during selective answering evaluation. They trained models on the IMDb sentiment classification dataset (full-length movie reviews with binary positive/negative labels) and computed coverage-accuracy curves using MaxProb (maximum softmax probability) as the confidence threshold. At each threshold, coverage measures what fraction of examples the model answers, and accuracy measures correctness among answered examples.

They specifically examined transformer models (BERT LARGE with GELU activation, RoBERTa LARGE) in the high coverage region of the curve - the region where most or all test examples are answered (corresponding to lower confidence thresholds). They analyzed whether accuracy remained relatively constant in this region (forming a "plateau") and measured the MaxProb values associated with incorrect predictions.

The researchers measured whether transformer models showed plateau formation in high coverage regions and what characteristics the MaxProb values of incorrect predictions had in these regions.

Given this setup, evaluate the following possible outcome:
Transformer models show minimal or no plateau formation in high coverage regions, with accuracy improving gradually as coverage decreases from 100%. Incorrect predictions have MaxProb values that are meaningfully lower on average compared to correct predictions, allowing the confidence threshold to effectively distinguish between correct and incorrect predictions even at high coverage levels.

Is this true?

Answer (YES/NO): NO